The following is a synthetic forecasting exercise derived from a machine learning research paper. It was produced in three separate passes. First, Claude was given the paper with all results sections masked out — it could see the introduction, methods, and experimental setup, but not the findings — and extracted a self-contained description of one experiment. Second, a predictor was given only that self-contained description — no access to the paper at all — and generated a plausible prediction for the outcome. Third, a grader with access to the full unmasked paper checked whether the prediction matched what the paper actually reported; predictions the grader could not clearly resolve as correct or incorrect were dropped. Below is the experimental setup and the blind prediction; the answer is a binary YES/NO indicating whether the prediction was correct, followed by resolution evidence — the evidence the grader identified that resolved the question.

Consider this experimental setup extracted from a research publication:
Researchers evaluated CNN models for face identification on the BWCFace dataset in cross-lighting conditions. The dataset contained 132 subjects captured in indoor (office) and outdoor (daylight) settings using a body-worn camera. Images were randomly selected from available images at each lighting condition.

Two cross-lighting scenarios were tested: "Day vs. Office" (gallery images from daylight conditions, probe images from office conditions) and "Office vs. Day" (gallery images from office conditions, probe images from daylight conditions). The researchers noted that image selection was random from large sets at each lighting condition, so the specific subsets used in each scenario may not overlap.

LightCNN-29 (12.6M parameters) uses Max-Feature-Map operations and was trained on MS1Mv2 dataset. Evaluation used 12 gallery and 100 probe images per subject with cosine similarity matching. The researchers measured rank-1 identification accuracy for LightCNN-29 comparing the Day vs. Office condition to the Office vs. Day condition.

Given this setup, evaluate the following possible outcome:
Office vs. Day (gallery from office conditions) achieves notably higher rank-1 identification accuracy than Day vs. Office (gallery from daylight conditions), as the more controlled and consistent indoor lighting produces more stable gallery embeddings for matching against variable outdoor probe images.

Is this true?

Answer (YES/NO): NO